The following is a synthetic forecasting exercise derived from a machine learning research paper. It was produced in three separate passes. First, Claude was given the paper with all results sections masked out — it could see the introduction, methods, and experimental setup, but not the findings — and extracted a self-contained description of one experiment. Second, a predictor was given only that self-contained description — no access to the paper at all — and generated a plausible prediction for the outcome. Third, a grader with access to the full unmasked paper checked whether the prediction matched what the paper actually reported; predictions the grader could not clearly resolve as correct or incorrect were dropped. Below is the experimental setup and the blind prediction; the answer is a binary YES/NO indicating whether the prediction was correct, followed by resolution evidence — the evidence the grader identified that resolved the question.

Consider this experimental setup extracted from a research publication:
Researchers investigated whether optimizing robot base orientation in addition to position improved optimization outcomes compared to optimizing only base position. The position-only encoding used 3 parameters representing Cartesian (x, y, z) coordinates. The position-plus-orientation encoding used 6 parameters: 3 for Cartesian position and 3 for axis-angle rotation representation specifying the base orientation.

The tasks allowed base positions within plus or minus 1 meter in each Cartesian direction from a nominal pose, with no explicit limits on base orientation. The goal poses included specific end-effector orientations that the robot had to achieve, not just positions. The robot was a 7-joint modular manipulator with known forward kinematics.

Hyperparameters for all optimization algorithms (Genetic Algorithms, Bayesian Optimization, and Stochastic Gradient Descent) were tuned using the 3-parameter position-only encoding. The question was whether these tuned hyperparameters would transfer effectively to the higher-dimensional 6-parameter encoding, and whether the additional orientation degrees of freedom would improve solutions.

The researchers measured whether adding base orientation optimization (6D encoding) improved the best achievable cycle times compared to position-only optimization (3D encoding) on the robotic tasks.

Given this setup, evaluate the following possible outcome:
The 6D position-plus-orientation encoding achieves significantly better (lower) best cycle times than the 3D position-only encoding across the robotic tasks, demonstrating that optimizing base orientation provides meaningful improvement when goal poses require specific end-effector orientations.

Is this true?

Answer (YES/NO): NO